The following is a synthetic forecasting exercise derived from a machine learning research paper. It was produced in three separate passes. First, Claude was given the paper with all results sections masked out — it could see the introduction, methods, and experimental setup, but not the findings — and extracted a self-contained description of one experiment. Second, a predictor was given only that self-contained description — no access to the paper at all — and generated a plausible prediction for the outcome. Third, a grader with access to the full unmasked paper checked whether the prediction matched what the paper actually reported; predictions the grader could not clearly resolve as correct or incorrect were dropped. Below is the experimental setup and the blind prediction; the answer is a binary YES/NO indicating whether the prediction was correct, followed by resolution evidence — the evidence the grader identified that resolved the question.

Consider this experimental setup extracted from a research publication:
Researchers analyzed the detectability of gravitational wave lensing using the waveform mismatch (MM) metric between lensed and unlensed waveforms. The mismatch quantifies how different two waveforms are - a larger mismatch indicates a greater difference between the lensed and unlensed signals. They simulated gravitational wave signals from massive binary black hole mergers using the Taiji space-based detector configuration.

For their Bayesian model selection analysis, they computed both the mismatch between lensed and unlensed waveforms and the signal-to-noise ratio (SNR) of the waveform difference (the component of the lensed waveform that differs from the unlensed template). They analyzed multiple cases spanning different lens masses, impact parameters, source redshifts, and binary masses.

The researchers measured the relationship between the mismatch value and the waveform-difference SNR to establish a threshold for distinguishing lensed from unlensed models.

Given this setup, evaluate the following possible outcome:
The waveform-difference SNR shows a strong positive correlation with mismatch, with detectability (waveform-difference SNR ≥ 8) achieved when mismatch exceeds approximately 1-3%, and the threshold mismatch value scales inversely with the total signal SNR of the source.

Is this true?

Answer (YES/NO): NO